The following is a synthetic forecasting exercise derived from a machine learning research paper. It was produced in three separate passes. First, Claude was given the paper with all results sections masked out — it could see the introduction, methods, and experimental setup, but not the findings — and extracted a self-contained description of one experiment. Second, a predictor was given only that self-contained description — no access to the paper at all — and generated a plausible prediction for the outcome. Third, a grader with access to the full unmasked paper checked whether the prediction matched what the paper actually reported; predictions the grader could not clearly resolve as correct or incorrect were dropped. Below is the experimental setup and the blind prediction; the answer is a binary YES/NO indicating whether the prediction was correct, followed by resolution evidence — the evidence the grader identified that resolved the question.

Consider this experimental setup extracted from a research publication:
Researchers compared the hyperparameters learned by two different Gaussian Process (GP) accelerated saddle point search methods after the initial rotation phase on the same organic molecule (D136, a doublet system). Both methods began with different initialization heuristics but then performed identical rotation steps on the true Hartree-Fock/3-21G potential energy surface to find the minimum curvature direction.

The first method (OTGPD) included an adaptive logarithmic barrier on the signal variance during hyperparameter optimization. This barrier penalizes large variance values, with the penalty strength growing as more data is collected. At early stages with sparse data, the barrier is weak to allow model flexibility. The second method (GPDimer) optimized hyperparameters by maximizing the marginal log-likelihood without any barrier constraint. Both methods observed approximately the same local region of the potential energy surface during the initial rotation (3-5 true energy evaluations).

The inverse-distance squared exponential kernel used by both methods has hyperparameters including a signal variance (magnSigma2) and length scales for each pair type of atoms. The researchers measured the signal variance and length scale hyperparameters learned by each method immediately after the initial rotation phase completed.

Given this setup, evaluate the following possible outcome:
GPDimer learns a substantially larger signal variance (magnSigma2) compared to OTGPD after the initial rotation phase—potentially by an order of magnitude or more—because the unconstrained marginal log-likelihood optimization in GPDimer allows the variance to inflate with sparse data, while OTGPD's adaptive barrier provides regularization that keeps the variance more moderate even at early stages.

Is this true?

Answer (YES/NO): NO